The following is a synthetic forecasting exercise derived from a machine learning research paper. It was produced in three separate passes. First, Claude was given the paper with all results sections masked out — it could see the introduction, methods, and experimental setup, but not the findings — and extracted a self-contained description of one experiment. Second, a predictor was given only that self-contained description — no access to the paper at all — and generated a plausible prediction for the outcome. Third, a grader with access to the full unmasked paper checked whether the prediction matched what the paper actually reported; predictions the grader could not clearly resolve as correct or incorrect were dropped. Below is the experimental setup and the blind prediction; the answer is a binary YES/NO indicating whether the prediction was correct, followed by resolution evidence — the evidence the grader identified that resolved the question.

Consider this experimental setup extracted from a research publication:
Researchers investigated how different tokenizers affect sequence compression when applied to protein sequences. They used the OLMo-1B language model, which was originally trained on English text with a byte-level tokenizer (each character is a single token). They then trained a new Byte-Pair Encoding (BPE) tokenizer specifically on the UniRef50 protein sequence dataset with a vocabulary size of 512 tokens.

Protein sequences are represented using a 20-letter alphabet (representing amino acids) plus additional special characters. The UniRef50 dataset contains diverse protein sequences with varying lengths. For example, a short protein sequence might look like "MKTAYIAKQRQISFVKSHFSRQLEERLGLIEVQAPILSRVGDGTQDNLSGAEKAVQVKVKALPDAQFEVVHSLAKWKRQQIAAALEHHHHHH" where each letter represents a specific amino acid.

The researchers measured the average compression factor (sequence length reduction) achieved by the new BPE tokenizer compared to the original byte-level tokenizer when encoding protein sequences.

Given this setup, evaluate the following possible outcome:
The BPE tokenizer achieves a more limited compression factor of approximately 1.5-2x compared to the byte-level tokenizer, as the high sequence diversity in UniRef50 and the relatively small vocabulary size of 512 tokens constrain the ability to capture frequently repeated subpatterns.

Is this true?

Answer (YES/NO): YES